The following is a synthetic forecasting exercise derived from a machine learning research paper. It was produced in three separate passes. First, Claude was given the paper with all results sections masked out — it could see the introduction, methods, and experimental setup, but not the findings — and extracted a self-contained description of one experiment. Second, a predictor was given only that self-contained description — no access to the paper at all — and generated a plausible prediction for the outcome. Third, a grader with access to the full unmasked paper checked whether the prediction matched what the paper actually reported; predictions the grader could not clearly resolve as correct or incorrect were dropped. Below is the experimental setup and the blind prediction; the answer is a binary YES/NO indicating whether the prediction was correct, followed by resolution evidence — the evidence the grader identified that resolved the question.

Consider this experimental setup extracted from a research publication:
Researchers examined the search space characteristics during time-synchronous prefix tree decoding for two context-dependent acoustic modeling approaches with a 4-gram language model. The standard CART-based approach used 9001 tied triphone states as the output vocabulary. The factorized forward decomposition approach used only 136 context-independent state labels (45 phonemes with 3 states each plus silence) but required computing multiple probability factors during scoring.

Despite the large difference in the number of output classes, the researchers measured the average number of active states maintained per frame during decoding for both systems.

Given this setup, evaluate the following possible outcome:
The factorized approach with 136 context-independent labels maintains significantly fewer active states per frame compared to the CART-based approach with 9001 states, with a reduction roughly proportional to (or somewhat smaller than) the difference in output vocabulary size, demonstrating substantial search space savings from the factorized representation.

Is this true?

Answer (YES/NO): NO